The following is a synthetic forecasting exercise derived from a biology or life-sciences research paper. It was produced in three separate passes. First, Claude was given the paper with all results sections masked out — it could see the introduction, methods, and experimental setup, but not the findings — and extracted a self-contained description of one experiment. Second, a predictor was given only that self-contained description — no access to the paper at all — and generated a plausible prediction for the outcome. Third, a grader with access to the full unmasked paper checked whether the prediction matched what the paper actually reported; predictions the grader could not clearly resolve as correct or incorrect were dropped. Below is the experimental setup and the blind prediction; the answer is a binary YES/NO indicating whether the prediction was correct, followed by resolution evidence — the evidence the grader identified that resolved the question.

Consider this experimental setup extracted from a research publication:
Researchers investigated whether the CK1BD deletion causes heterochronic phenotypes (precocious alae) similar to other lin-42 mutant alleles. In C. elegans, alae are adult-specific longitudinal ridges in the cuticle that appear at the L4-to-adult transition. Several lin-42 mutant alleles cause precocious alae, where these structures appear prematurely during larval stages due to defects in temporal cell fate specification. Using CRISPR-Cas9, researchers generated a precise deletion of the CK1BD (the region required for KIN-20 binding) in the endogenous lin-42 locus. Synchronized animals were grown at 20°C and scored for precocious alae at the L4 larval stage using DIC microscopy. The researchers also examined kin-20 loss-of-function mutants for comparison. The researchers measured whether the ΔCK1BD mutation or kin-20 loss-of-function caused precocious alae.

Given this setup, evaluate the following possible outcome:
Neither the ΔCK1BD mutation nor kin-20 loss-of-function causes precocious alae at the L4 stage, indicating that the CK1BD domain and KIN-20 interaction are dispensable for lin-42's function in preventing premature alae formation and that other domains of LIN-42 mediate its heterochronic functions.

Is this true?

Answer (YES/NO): YES